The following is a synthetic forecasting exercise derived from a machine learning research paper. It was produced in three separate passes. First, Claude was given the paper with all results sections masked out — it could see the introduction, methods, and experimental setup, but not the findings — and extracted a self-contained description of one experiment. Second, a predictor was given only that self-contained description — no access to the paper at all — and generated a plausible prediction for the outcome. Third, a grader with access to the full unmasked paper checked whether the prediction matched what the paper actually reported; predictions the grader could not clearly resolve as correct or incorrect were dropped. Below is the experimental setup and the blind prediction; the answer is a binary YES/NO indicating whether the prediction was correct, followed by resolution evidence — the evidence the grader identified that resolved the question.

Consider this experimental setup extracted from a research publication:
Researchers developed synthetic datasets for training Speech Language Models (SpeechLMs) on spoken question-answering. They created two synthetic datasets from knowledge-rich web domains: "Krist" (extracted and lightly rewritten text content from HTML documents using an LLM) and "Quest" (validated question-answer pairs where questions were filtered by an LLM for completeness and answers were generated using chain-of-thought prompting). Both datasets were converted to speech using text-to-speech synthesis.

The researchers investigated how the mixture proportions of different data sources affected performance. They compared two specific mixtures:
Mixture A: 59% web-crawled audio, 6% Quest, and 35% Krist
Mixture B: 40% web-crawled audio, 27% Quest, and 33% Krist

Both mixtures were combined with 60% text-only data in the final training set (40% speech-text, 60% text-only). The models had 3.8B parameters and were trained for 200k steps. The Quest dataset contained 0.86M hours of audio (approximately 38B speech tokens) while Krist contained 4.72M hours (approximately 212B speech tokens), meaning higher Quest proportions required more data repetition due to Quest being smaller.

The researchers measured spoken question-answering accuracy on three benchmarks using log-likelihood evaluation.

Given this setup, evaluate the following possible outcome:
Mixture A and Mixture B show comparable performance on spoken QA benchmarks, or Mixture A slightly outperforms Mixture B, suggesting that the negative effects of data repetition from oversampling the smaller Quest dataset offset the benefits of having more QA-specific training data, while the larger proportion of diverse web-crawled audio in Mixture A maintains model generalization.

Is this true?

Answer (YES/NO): YES